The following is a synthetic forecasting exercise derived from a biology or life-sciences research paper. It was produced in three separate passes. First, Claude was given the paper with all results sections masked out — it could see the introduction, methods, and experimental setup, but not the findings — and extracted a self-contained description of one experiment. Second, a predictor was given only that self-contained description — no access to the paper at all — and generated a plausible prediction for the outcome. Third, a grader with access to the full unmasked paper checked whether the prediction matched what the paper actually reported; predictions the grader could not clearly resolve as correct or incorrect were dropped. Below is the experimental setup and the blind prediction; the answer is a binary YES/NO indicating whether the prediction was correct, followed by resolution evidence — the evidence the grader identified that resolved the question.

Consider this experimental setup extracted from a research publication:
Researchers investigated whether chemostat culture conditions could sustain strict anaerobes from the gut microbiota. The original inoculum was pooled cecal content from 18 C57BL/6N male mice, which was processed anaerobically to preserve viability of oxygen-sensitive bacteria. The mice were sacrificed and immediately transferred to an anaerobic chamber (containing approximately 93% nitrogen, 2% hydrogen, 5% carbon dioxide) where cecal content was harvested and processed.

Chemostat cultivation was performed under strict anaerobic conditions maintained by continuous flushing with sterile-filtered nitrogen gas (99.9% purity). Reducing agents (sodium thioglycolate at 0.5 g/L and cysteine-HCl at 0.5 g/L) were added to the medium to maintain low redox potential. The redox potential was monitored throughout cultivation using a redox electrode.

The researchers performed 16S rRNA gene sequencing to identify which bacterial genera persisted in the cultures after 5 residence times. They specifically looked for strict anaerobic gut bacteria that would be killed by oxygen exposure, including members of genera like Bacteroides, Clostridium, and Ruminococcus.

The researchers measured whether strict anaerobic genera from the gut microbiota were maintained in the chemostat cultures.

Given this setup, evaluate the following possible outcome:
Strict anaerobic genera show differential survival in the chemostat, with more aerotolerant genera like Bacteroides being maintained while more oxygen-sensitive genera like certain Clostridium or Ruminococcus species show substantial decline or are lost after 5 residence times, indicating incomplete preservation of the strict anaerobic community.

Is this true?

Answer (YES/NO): NO